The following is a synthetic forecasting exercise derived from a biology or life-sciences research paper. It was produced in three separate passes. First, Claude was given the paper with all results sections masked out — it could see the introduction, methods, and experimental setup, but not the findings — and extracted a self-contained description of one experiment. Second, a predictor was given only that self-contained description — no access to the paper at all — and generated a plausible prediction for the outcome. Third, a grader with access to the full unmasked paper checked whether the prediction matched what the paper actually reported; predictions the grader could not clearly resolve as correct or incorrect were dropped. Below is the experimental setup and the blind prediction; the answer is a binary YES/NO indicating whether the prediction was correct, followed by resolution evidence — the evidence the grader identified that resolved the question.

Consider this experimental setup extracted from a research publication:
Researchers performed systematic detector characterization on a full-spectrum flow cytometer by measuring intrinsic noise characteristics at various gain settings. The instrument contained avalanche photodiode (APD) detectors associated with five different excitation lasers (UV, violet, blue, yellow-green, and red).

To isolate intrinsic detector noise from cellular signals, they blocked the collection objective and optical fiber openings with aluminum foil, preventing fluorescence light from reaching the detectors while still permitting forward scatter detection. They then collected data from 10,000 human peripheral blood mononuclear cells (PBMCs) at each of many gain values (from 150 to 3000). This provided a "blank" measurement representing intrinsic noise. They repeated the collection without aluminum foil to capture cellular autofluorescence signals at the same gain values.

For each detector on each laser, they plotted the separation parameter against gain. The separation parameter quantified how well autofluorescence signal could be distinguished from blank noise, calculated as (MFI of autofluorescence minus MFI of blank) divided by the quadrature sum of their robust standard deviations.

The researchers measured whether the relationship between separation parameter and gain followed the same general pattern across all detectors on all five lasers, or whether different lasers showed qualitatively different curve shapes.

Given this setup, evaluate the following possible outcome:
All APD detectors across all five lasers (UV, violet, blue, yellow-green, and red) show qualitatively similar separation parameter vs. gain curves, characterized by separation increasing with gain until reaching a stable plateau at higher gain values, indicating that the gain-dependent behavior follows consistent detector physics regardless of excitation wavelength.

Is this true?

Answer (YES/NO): YES